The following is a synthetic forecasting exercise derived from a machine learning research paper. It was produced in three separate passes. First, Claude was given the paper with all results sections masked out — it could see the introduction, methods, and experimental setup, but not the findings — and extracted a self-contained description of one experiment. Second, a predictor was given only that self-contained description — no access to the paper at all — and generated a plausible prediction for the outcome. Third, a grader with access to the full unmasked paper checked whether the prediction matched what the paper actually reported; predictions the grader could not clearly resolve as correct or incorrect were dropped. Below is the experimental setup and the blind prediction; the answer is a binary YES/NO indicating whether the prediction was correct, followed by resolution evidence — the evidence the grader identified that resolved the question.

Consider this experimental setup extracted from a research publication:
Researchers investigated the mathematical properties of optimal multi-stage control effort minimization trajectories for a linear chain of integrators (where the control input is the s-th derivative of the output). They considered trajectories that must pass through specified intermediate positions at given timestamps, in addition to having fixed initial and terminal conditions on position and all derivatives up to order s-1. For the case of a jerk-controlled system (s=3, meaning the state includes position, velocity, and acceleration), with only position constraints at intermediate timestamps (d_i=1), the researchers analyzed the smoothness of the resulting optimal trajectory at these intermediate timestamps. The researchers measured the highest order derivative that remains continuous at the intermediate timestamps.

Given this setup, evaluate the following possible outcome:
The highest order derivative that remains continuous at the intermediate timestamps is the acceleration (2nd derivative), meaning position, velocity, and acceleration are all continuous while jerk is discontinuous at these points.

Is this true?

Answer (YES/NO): NO